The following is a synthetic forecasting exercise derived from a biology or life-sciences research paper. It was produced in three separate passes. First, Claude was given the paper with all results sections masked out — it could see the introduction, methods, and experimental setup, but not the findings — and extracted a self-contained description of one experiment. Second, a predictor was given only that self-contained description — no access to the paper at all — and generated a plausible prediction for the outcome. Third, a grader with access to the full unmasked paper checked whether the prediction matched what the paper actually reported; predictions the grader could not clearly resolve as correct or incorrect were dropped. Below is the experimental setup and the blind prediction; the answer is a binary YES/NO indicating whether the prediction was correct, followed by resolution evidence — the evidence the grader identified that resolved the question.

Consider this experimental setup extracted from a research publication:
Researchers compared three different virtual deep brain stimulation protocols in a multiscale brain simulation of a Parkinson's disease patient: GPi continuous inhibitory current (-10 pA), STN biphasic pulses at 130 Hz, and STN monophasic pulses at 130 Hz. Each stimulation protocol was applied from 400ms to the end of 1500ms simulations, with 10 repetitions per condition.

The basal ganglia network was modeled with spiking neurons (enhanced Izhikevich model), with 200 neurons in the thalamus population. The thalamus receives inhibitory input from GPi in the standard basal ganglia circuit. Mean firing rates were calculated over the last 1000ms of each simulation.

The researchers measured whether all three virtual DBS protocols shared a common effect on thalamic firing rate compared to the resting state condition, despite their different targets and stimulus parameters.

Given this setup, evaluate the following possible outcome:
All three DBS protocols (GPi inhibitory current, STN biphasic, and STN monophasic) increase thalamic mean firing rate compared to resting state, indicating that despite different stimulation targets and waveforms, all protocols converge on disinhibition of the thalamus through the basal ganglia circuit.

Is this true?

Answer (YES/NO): YES